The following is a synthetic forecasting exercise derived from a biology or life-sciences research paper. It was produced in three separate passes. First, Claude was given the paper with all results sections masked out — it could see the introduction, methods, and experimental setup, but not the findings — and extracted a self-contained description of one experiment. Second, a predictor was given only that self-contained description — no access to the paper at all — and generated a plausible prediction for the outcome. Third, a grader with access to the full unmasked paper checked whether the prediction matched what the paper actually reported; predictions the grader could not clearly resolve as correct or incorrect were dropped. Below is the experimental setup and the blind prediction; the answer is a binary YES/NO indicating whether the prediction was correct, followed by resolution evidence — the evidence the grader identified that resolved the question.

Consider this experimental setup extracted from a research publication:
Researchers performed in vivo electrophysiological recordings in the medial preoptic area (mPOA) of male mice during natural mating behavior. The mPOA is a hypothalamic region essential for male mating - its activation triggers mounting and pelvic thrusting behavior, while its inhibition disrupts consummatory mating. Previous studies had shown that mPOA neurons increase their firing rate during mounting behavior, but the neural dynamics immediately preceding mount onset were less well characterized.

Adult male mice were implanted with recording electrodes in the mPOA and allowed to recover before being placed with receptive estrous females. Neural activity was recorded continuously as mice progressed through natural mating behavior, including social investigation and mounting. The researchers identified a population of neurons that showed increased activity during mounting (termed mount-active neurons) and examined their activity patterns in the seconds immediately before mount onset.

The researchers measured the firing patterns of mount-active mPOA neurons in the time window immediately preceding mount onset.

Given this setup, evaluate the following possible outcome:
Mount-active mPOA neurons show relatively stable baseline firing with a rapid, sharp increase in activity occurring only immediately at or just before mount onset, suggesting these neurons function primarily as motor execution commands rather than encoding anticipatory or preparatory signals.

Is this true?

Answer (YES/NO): NO